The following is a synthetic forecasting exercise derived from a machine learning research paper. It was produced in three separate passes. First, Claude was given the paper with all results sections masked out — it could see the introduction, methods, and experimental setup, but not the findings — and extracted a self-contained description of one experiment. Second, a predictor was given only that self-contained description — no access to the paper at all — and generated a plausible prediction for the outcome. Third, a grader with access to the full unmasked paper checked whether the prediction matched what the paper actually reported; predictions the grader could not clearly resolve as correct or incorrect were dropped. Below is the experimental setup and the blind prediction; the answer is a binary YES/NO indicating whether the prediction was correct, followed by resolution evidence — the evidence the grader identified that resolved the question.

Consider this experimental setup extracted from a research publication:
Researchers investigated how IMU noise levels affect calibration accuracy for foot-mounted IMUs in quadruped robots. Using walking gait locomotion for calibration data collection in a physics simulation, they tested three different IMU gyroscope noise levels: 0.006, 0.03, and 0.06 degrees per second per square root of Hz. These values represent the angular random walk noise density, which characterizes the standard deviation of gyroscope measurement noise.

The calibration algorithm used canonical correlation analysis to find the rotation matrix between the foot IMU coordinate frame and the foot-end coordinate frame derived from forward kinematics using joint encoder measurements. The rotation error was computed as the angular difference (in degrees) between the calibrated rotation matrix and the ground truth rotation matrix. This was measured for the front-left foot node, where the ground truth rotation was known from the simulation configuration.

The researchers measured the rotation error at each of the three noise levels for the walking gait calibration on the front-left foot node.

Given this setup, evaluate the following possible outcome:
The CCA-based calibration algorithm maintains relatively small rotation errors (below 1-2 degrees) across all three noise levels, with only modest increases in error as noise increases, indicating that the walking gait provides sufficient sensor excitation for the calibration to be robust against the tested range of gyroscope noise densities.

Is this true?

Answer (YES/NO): NO